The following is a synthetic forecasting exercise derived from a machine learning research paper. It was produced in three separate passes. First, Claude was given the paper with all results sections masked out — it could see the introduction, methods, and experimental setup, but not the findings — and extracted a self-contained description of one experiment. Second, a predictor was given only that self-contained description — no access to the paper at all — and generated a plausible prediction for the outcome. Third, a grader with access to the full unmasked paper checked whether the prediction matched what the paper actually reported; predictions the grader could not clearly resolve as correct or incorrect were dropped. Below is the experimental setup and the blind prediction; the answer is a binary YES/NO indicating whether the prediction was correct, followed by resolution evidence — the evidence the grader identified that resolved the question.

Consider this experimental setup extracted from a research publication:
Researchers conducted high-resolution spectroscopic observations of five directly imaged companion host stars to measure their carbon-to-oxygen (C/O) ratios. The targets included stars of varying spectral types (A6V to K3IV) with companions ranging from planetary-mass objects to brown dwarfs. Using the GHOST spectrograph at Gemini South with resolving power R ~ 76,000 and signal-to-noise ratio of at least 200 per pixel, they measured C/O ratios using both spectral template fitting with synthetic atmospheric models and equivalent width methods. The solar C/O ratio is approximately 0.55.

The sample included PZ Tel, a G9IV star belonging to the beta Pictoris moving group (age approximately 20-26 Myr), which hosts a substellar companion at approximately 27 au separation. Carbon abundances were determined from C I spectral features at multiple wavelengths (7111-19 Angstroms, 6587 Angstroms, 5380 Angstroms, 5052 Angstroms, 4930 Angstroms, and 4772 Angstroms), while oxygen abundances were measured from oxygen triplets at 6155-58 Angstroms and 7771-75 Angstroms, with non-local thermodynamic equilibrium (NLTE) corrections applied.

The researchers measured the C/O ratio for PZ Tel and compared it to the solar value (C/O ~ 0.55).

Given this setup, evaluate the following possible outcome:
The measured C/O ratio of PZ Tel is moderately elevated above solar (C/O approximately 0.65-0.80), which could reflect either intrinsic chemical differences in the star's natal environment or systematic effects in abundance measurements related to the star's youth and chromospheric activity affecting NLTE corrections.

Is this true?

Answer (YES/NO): NO